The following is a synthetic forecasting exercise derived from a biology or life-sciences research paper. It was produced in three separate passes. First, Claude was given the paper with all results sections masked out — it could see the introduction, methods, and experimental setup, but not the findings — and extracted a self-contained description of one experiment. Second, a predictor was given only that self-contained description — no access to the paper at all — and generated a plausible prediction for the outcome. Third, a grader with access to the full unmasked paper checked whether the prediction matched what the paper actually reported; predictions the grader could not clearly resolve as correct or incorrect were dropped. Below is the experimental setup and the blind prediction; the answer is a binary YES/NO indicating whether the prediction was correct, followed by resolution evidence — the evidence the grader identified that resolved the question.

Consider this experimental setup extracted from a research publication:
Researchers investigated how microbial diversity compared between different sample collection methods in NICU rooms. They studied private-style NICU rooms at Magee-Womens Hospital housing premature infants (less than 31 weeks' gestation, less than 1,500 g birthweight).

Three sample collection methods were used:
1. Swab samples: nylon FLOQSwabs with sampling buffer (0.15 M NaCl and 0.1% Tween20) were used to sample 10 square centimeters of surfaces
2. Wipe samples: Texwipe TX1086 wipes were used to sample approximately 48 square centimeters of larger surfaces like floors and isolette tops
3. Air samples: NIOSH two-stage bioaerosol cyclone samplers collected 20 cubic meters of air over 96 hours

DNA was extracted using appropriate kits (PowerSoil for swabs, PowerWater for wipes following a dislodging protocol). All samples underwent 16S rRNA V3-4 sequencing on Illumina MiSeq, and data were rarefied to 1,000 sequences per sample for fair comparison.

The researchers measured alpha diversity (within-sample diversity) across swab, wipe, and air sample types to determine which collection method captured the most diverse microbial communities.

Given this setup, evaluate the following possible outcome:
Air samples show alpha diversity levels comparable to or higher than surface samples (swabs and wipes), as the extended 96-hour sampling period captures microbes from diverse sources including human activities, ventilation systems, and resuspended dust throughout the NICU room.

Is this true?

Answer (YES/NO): NO